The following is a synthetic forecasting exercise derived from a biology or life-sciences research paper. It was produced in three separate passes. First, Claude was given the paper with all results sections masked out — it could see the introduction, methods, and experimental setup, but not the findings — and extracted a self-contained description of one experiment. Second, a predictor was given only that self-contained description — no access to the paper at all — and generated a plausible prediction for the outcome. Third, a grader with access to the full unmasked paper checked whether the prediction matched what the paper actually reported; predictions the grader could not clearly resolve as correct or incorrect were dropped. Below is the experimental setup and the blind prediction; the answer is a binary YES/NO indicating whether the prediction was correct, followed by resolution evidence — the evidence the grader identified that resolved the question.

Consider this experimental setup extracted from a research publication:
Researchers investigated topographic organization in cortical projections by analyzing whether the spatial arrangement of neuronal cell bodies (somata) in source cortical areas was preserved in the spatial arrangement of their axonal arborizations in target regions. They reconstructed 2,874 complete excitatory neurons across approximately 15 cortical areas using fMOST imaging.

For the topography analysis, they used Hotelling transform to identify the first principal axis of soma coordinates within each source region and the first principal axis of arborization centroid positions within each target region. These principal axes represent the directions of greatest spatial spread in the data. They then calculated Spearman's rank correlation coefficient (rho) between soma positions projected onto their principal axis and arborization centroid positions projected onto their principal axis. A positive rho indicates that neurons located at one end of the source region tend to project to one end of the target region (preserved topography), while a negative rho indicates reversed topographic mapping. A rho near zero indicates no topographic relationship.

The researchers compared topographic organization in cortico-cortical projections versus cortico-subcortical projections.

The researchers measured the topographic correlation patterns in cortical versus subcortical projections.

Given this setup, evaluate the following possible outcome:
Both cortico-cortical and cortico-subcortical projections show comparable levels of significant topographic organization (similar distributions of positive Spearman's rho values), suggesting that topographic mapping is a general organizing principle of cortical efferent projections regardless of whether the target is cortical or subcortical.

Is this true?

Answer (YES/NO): NO